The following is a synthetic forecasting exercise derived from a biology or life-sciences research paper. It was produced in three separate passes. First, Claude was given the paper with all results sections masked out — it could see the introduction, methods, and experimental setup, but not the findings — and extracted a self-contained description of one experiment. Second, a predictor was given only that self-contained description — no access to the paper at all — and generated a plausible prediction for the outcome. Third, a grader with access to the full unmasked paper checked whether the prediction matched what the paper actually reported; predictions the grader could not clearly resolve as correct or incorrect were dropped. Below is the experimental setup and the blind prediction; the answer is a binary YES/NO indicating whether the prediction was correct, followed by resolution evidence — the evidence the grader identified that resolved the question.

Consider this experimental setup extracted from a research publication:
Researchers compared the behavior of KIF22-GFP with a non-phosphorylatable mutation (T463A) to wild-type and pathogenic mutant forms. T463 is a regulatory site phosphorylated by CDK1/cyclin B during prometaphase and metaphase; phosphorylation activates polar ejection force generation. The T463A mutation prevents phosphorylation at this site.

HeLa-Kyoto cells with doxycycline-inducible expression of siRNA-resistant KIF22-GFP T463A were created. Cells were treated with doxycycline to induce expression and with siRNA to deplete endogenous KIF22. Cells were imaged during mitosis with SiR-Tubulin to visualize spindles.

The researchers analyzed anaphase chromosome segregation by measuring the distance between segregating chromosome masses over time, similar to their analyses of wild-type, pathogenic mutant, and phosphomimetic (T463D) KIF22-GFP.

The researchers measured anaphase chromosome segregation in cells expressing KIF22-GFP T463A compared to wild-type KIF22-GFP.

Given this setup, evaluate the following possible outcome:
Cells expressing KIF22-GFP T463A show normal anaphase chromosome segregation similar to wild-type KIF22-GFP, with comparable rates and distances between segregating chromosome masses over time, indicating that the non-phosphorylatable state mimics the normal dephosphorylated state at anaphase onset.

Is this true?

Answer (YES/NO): YES